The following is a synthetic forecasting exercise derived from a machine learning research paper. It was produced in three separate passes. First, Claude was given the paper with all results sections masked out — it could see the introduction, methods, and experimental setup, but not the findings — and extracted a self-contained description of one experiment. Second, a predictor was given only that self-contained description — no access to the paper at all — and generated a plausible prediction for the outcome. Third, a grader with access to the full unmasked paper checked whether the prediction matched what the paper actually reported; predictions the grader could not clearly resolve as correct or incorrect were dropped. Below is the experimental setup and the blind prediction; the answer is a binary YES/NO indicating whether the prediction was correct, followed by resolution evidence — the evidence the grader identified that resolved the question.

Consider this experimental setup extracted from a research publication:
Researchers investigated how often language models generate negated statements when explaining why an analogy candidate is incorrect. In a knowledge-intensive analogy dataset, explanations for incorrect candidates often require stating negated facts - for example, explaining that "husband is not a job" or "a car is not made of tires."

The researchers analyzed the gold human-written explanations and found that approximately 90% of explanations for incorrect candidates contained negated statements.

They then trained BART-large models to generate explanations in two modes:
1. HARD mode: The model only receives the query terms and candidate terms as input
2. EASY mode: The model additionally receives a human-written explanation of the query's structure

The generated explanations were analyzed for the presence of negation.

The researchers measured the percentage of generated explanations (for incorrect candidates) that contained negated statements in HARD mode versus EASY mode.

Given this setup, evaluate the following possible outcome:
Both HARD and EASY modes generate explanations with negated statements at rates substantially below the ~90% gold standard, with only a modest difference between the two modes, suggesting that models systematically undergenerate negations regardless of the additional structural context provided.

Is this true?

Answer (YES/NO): NO